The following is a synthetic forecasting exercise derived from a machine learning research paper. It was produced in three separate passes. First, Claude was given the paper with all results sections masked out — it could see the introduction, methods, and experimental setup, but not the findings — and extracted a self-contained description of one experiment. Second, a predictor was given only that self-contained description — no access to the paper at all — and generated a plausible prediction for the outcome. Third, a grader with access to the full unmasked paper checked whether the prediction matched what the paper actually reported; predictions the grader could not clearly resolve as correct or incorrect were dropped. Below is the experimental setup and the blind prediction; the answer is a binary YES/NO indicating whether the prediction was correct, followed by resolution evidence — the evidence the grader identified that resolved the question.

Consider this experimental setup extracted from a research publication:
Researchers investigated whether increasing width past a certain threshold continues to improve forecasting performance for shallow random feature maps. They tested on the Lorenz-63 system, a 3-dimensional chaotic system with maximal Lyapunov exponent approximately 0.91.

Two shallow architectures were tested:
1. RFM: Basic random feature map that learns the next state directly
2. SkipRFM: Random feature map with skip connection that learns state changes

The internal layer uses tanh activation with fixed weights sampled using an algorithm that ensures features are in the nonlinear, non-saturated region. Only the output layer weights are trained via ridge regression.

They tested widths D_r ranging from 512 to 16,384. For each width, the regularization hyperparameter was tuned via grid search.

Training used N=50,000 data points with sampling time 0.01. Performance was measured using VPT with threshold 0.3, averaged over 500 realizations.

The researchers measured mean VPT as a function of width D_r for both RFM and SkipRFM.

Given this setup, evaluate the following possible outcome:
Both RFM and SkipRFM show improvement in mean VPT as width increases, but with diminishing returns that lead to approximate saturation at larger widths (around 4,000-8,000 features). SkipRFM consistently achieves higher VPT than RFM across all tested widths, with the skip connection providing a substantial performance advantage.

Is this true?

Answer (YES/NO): NO